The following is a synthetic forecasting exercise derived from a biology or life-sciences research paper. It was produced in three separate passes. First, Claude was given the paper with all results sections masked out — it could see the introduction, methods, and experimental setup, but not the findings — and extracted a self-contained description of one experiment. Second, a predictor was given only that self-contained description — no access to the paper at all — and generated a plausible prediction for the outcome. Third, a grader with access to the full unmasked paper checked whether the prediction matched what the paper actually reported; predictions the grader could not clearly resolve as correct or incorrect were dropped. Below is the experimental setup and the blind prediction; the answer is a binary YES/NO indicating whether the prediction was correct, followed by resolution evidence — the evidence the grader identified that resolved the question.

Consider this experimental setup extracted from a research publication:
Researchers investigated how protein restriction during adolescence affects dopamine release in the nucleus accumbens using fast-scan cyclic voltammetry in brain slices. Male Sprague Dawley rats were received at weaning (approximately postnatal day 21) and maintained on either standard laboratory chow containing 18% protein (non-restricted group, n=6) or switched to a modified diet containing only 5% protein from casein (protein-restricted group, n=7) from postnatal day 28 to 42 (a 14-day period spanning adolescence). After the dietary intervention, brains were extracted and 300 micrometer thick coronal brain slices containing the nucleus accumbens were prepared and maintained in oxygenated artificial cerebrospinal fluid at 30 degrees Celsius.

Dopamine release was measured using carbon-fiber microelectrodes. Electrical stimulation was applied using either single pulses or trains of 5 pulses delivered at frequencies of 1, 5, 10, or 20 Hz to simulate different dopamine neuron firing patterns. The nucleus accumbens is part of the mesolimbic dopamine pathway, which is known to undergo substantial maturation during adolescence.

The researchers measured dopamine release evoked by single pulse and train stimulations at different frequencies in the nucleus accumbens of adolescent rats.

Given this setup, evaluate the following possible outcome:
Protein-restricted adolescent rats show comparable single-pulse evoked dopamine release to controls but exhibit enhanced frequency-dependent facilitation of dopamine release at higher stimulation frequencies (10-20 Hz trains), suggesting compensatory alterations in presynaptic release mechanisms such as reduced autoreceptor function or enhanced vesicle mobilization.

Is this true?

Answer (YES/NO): NO